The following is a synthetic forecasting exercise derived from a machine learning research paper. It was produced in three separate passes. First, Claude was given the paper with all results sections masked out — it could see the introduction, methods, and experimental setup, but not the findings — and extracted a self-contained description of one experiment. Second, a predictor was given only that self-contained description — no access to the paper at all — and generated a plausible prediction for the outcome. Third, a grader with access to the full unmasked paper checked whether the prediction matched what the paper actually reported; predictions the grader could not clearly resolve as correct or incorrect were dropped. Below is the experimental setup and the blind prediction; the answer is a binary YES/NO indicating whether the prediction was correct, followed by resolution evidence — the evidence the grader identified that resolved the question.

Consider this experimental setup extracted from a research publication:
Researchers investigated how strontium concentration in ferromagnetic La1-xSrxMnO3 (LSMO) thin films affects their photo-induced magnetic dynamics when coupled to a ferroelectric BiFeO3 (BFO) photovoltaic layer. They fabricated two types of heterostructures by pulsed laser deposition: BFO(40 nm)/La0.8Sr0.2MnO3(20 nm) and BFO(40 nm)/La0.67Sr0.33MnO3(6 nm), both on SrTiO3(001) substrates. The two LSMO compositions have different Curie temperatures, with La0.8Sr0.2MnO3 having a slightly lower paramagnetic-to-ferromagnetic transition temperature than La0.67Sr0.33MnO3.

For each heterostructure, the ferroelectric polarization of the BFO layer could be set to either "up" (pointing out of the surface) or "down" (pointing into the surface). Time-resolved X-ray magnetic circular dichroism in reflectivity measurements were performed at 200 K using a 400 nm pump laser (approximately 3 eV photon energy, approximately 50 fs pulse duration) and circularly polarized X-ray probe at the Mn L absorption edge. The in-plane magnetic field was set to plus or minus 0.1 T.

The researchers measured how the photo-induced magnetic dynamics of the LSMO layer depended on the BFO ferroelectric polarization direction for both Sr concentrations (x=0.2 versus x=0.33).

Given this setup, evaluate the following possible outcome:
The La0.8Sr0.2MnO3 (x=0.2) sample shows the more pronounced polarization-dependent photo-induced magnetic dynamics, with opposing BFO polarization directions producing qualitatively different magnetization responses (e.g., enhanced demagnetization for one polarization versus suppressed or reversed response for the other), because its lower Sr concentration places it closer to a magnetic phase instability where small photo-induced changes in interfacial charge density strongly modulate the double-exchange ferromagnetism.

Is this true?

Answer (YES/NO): YES